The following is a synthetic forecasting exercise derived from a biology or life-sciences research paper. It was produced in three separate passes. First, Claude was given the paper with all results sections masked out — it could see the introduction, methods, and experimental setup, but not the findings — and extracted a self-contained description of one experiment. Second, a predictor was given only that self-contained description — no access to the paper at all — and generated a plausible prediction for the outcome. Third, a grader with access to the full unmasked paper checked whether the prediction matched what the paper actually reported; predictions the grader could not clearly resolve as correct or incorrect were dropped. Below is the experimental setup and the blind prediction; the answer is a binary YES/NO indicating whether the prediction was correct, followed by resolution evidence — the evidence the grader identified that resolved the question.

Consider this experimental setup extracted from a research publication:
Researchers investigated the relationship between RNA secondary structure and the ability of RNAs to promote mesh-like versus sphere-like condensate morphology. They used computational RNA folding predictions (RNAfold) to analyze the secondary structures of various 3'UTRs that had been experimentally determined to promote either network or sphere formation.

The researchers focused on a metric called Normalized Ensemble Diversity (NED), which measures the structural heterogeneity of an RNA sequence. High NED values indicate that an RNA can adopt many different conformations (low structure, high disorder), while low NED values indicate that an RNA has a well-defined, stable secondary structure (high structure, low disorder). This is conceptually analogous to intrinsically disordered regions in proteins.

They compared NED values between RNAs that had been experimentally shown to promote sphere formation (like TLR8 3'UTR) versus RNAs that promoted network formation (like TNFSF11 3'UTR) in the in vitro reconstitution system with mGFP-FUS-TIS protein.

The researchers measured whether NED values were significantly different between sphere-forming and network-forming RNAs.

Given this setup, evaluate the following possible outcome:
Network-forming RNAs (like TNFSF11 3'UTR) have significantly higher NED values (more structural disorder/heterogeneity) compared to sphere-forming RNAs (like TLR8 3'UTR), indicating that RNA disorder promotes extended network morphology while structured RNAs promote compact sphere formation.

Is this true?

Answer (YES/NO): YES